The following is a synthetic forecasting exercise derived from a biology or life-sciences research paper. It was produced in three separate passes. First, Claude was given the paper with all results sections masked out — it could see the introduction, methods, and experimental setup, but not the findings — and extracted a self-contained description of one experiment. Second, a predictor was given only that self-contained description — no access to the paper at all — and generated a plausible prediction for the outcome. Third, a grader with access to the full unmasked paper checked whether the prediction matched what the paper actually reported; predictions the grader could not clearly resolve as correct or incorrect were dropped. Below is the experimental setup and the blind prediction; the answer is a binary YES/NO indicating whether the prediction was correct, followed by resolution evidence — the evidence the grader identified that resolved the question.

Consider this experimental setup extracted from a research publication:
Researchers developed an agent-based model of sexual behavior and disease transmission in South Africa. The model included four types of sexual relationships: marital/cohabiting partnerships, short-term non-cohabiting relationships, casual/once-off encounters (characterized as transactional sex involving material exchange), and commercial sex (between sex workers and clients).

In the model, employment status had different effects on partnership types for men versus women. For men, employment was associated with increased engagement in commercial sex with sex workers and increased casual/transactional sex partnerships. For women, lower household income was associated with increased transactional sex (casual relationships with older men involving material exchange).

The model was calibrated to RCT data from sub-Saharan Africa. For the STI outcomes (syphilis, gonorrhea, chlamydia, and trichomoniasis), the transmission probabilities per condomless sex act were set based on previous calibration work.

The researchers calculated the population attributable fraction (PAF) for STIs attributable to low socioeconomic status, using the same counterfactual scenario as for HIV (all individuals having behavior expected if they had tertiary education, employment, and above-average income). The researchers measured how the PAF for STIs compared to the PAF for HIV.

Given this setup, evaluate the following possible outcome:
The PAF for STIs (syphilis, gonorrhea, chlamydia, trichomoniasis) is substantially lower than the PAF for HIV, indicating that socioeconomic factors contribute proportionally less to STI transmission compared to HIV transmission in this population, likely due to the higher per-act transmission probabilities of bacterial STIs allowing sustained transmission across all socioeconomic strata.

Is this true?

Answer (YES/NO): NO